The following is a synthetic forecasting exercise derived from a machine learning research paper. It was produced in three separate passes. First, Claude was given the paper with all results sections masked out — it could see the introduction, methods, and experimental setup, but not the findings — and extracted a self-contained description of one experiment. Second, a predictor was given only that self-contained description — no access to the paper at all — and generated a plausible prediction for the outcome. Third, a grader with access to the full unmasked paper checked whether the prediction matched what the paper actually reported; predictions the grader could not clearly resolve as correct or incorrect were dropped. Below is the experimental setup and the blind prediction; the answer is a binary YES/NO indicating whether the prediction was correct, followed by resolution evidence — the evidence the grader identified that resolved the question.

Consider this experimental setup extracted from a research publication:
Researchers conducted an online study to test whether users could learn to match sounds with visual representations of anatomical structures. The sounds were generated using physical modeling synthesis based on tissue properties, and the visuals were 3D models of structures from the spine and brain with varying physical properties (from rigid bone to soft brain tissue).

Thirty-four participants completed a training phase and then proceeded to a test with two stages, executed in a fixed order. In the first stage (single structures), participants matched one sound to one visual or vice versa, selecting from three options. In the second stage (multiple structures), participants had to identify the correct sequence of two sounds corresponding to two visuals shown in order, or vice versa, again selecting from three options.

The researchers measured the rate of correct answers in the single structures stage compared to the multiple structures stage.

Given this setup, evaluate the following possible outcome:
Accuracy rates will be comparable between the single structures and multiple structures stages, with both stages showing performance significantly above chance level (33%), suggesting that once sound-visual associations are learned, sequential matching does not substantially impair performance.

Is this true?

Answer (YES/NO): NO